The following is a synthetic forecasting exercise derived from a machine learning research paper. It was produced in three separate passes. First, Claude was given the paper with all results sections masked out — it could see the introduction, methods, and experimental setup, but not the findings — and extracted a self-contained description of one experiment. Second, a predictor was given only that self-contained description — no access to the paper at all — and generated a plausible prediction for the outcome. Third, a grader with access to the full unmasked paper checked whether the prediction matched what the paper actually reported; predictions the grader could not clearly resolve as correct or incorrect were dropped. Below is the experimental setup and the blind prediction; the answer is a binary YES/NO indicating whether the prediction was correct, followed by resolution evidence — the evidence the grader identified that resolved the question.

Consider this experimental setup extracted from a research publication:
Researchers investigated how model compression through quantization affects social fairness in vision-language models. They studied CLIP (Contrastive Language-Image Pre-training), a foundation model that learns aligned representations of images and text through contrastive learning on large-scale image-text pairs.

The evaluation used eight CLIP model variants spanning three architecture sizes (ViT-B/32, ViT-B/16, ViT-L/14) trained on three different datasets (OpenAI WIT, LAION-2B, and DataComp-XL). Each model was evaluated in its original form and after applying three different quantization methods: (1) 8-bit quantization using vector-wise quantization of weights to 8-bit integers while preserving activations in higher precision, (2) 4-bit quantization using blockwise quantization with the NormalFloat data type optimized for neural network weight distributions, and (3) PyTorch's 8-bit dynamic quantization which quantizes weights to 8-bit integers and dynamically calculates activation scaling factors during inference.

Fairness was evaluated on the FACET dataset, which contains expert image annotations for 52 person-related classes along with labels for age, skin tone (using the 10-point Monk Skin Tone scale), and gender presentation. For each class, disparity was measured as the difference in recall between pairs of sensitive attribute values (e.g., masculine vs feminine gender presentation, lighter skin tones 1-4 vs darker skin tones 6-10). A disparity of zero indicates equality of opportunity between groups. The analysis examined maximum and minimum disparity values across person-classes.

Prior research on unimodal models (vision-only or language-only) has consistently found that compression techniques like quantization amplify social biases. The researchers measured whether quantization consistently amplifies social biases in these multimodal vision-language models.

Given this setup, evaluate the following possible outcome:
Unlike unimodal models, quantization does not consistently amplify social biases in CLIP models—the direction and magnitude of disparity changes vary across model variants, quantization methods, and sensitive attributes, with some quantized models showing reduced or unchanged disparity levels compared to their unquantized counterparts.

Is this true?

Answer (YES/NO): YES